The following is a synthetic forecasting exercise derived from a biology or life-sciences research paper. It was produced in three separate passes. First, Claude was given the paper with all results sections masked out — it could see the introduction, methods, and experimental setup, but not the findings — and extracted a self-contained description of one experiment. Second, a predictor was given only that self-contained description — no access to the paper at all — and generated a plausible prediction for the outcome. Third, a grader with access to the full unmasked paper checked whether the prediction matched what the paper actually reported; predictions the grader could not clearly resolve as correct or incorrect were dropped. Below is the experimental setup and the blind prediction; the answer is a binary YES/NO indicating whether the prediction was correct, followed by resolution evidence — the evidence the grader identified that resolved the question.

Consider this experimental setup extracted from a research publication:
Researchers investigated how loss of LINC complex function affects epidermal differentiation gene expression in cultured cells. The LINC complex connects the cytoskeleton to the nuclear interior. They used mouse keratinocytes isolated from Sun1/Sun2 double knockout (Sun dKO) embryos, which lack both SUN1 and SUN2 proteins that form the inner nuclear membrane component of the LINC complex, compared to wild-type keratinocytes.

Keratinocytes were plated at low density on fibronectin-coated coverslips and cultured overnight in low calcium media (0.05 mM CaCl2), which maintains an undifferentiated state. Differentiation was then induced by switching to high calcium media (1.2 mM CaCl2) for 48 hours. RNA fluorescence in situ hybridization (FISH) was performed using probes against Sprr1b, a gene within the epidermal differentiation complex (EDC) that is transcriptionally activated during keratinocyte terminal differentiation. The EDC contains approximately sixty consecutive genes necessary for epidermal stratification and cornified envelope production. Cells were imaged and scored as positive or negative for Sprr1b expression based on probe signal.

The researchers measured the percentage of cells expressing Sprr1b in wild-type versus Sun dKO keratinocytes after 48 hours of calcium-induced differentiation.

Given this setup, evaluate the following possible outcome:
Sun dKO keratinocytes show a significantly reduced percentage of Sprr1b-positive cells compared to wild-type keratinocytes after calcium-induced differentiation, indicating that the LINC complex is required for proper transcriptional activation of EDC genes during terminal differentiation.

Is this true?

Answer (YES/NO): NO